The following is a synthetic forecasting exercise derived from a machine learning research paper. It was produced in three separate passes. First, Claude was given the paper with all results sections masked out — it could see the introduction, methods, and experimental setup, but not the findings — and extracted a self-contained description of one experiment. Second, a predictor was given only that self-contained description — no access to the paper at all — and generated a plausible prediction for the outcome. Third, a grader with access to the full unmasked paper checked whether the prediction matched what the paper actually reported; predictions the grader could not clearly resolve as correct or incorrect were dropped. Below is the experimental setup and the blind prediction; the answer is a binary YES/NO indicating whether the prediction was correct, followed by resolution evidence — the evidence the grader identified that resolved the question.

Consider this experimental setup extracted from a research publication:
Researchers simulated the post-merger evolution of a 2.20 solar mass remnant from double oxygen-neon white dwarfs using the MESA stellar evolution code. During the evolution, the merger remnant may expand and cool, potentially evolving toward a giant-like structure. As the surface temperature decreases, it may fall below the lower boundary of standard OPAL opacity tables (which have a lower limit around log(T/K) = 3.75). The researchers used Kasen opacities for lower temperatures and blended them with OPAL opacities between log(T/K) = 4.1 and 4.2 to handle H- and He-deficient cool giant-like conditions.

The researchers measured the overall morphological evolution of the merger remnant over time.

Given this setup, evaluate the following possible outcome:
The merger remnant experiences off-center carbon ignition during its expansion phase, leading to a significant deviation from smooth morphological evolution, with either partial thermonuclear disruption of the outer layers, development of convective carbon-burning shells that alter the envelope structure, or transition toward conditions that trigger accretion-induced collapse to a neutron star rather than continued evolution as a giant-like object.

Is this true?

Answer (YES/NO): NO